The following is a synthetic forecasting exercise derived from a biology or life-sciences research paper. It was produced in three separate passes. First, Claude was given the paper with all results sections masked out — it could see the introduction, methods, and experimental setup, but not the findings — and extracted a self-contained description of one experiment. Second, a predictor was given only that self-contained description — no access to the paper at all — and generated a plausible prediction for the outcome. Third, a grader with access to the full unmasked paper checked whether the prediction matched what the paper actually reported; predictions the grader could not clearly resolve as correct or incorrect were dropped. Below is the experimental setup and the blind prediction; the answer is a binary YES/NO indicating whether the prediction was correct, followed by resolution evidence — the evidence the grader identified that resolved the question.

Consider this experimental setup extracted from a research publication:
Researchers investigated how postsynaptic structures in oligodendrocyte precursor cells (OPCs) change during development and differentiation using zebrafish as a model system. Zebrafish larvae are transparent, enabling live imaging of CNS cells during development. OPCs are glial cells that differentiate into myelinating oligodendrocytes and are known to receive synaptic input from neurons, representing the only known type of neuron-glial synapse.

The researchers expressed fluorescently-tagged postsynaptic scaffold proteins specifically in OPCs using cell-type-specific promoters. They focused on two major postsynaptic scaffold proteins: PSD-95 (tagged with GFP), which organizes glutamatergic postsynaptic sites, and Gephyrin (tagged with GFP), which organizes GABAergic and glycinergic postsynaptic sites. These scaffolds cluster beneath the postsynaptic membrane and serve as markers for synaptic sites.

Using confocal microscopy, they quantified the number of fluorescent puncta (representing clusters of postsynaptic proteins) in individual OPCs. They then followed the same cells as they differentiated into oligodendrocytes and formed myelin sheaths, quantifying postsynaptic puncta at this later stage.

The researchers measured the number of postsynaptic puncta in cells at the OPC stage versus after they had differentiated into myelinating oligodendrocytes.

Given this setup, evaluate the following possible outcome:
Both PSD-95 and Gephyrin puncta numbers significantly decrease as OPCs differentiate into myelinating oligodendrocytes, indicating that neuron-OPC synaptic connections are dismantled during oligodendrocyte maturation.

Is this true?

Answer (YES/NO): YES